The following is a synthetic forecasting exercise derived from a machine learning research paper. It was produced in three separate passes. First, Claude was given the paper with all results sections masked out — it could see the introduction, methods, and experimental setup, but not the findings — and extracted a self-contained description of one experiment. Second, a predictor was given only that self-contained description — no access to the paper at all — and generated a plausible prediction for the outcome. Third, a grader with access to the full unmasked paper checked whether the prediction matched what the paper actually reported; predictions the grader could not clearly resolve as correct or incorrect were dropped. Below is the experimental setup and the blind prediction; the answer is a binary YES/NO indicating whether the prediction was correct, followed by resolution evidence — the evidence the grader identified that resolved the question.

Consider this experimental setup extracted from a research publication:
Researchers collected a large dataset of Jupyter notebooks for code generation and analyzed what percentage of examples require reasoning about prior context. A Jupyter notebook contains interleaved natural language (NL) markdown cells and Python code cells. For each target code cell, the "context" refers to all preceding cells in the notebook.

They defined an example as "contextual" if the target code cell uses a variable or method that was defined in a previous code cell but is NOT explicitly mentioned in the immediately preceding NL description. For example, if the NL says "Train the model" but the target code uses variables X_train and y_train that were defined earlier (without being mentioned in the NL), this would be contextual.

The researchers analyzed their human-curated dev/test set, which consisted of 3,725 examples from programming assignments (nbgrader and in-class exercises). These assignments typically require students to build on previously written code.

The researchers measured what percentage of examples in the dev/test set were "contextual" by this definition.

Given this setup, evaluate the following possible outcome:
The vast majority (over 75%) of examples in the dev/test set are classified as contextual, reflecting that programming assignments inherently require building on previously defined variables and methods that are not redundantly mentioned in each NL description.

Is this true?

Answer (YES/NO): NO